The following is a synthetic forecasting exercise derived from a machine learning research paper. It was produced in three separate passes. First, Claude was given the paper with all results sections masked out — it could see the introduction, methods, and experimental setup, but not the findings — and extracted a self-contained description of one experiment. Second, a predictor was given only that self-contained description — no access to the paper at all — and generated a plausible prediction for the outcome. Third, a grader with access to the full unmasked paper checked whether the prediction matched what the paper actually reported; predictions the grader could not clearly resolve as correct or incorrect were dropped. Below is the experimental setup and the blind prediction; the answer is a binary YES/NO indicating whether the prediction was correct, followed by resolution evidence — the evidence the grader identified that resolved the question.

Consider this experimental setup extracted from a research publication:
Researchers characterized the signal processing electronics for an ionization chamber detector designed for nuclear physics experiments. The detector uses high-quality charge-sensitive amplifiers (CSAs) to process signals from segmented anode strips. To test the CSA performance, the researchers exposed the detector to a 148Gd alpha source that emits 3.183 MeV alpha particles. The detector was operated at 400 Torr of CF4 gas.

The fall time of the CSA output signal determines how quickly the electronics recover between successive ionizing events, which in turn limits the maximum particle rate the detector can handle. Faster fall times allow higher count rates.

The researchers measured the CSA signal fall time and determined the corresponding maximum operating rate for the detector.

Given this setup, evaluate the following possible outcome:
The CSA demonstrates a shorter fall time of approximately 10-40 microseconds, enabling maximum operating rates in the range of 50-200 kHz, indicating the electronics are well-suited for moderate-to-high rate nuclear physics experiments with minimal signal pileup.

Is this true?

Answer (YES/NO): NO